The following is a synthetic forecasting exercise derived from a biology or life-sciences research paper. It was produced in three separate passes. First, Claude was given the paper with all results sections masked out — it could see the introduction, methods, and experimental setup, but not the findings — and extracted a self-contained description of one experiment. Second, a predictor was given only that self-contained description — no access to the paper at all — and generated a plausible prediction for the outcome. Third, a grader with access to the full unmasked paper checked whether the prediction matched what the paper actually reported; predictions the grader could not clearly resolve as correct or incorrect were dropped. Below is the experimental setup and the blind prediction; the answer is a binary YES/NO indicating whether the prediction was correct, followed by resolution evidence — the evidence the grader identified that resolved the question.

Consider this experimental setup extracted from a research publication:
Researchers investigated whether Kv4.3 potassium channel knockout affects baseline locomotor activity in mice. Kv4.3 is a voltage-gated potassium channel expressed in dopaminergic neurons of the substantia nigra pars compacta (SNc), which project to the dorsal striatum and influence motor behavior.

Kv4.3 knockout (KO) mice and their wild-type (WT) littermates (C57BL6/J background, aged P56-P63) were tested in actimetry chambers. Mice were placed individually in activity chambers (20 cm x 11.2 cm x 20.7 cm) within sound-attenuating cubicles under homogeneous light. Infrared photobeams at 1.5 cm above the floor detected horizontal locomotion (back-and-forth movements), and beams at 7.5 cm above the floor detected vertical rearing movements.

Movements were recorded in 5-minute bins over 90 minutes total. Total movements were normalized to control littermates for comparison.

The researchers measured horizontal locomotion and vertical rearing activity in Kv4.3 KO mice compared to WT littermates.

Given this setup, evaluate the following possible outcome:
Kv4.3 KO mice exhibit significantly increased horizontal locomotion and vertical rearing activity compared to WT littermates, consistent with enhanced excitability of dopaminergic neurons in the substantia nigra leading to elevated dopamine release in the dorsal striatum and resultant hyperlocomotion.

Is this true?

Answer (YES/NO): NO